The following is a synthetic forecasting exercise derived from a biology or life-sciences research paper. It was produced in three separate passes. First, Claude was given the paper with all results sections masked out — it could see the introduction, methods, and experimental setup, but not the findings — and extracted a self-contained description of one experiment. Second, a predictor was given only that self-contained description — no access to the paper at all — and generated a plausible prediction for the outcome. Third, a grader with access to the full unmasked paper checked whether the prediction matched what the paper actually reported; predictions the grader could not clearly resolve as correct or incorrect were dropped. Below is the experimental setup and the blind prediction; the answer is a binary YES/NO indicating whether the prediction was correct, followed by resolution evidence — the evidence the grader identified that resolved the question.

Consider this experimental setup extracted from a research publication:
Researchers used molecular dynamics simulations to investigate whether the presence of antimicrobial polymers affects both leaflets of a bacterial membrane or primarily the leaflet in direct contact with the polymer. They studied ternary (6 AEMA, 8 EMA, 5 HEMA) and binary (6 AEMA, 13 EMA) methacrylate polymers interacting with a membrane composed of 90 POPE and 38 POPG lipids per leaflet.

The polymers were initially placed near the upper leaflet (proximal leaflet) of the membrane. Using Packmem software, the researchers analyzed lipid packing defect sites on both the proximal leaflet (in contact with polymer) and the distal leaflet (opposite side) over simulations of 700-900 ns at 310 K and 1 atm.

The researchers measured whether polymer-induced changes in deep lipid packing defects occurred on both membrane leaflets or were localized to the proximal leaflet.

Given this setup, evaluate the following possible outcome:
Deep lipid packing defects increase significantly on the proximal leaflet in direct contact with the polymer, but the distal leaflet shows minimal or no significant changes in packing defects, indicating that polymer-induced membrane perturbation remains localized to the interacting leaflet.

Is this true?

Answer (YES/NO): YES